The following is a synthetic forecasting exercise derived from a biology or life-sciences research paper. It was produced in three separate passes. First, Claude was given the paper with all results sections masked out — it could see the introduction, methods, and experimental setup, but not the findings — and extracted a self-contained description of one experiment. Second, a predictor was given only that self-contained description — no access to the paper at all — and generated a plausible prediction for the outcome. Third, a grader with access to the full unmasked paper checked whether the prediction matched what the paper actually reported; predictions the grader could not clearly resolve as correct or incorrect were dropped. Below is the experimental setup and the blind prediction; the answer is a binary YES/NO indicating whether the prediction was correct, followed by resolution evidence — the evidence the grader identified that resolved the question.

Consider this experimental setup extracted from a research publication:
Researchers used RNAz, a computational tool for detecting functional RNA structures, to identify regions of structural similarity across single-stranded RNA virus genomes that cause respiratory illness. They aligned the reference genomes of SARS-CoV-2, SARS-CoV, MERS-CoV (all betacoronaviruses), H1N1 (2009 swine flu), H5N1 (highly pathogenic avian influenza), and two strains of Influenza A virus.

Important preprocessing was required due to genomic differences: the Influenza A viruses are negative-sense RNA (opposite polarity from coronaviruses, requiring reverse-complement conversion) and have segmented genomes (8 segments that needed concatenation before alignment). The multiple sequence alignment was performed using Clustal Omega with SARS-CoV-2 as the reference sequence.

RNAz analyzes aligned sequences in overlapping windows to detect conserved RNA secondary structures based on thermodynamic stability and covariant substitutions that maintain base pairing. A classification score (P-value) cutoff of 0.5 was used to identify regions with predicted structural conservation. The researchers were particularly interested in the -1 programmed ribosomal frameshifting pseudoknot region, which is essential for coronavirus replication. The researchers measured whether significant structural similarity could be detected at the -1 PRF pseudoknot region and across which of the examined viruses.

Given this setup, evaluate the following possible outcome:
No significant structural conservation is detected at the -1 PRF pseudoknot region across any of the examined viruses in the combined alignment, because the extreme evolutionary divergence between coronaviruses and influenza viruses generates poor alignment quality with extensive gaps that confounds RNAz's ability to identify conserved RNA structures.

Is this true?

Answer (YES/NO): NO